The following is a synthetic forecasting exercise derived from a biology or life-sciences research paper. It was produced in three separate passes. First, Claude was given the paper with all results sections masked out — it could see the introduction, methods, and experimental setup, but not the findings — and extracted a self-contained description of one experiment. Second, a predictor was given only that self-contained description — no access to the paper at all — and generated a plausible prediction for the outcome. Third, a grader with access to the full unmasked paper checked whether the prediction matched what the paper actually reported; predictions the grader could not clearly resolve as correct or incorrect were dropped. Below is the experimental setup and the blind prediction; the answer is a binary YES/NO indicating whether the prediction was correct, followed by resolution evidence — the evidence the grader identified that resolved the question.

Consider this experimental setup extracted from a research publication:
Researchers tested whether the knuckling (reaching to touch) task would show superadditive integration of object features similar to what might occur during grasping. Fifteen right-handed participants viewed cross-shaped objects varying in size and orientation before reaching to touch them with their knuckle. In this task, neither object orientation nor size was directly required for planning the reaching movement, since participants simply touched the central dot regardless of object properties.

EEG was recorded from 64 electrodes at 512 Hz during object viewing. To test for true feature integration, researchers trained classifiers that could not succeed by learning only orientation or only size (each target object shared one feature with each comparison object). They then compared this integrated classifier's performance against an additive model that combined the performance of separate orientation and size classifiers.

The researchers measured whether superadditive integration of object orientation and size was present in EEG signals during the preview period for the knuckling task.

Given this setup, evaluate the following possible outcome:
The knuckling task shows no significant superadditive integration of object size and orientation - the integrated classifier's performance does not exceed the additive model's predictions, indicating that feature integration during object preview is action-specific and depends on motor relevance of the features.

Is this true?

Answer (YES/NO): YES